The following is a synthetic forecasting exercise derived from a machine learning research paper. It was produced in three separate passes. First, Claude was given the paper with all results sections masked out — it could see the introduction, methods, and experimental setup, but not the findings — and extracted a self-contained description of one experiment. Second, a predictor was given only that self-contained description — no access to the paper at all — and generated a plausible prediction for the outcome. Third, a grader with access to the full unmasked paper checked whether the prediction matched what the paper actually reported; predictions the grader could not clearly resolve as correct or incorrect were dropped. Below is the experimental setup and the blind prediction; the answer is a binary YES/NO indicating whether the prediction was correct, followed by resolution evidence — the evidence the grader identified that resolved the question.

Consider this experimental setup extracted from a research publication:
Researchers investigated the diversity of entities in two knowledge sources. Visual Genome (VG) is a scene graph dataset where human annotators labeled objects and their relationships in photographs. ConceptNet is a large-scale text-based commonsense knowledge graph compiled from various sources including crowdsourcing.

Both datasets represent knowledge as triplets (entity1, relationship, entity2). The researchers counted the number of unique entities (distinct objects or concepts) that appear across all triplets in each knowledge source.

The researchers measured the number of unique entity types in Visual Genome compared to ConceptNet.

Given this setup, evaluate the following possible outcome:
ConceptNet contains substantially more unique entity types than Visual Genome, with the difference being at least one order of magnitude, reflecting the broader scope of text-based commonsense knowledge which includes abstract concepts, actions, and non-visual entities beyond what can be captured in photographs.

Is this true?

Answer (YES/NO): NO